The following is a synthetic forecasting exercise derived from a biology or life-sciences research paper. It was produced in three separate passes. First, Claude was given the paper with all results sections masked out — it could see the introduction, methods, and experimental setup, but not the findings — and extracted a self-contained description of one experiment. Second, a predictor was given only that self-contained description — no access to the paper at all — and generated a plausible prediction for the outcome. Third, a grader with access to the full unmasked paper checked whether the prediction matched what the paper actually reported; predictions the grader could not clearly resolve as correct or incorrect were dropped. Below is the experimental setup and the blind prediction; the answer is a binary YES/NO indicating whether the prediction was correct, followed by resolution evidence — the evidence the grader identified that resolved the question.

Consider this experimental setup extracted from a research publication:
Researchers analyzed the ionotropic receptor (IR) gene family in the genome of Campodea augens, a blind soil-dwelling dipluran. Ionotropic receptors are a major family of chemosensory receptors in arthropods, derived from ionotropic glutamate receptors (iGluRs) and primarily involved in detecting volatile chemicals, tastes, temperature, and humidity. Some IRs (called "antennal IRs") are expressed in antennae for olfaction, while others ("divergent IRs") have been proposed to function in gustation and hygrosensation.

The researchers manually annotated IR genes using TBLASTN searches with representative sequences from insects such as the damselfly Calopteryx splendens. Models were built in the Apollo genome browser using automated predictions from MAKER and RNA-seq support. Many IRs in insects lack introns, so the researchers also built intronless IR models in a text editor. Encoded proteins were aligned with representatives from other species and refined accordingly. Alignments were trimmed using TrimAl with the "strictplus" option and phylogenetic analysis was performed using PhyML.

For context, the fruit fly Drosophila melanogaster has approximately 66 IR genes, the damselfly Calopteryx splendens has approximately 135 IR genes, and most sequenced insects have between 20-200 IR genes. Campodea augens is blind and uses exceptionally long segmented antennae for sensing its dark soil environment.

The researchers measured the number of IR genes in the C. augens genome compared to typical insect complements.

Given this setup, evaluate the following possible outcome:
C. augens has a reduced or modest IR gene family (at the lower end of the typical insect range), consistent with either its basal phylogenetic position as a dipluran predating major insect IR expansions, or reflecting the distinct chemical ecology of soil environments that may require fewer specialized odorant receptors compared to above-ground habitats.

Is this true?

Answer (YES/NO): NO